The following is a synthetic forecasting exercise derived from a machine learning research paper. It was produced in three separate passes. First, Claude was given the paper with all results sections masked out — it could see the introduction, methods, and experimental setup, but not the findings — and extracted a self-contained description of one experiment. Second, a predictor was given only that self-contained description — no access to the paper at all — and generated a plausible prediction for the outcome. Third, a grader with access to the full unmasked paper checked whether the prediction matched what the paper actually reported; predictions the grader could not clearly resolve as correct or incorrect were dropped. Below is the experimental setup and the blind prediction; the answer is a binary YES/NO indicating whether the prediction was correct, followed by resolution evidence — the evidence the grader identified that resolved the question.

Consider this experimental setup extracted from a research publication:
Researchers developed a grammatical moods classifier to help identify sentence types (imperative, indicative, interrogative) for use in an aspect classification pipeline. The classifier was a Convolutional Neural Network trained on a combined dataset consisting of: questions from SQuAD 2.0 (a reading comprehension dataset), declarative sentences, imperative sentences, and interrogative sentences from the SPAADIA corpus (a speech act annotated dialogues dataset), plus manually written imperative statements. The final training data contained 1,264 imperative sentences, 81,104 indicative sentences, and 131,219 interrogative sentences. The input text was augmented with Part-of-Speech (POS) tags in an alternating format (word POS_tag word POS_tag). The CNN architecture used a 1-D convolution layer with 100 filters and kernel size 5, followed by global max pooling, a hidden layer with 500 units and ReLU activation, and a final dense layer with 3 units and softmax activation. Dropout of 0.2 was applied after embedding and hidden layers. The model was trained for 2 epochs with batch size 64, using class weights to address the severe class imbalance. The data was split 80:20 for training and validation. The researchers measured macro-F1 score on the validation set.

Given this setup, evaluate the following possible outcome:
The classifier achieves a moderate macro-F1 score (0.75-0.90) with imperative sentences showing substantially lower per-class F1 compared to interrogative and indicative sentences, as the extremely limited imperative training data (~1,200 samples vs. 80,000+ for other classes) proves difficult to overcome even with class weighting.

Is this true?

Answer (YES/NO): NO